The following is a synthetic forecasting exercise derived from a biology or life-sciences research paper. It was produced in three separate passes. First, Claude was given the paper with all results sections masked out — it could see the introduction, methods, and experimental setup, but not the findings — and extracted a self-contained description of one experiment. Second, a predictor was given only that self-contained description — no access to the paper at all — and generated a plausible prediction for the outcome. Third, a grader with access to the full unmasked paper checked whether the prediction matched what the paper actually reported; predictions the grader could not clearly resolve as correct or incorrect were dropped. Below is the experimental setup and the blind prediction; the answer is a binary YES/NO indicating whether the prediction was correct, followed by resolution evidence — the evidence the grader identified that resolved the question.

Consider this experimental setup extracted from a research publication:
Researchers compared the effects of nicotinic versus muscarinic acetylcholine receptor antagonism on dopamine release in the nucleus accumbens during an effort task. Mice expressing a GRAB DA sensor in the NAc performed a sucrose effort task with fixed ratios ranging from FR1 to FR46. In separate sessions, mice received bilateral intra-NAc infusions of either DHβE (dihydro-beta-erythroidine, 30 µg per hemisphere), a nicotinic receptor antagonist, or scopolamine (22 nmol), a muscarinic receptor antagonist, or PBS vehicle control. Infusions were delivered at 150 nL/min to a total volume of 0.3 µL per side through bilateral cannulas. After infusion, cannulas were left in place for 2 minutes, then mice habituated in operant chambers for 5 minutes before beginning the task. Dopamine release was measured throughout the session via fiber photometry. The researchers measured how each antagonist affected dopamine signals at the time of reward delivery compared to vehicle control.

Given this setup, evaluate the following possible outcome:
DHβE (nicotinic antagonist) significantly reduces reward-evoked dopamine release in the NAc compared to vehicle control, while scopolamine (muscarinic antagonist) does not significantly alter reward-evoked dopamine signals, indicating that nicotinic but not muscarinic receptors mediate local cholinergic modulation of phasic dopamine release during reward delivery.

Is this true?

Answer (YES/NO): NO